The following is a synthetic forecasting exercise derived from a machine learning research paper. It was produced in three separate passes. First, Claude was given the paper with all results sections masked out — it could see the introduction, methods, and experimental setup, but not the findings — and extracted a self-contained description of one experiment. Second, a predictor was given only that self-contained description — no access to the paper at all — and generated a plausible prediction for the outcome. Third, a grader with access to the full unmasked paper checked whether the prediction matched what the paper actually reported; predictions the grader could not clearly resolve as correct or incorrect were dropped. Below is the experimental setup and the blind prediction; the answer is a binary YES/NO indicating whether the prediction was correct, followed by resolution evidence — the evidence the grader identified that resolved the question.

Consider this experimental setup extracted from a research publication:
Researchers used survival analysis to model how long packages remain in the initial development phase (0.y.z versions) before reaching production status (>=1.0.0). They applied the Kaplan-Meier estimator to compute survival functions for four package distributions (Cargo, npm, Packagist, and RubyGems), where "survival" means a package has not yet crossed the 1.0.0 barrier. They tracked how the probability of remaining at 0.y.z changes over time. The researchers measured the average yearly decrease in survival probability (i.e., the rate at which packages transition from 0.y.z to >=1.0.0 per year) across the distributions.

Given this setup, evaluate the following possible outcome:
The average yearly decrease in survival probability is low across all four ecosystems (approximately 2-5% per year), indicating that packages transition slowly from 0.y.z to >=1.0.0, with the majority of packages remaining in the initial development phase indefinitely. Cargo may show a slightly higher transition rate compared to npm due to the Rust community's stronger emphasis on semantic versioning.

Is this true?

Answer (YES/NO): NO